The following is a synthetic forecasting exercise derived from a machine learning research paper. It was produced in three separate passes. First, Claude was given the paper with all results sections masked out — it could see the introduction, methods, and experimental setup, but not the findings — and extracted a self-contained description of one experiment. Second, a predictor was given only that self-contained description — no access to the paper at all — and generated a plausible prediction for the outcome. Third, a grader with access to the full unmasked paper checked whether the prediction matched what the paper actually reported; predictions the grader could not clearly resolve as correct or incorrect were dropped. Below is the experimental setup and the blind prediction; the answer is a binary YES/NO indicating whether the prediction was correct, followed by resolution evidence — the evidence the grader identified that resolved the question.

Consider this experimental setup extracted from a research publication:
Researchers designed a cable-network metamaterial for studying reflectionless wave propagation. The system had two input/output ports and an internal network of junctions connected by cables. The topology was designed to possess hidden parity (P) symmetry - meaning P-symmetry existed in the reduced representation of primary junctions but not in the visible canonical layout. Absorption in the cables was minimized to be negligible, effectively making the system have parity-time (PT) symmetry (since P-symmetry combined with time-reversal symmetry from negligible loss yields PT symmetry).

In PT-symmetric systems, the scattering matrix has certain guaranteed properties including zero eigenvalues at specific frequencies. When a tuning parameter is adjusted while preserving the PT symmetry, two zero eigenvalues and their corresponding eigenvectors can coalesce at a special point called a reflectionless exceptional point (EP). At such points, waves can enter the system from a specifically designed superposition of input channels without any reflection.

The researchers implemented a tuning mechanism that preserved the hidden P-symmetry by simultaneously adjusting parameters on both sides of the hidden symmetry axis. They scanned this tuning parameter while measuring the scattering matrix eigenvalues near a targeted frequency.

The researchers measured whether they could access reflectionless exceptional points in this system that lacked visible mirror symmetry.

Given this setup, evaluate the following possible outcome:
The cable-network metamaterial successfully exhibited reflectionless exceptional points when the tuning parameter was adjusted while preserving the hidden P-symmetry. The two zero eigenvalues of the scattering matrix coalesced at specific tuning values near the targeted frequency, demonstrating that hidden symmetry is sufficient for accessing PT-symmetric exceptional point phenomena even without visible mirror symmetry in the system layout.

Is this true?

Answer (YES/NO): NO